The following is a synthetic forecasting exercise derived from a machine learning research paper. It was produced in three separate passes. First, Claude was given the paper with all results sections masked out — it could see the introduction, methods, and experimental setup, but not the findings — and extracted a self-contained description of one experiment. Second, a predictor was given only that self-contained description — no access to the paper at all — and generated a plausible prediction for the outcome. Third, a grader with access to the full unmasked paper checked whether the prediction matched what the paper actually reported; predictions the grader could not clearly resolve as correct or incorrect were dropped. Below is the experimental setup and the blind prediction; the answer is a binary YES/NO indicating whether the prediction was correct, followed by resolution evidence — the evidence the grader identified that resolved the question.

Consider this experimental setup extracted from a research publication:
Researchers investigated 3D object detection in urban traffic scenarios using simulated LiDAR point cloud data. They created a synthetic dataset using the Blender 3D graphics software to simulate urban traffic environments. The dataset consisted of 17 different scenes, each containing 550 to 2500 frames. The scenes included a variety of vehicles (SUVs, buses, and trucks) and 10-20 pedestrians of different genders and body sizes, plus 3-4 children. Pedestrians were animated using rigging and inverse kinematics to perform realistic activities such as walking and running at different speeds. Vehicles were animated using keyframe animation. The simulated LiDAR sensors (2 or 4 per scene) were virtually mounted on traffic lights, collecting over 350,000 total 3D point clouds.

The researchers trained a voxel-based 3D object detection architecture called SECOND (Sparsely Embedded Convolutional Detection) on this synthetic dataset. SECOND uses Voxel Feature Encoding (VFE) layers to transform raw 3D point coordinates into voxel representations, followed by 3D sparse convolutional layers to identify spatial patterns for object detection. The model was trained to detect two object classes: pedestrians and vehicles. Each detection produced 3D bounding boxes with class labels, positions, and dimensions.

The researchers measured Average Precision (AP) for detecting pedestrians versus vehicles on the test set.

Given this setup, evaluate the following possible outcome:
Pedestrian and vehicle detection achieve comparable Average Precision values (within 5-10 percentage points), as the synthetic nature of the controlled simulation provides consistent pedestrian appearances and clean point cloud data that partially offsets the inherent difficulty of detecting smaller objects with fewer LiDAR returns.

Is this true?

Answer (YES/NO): NO